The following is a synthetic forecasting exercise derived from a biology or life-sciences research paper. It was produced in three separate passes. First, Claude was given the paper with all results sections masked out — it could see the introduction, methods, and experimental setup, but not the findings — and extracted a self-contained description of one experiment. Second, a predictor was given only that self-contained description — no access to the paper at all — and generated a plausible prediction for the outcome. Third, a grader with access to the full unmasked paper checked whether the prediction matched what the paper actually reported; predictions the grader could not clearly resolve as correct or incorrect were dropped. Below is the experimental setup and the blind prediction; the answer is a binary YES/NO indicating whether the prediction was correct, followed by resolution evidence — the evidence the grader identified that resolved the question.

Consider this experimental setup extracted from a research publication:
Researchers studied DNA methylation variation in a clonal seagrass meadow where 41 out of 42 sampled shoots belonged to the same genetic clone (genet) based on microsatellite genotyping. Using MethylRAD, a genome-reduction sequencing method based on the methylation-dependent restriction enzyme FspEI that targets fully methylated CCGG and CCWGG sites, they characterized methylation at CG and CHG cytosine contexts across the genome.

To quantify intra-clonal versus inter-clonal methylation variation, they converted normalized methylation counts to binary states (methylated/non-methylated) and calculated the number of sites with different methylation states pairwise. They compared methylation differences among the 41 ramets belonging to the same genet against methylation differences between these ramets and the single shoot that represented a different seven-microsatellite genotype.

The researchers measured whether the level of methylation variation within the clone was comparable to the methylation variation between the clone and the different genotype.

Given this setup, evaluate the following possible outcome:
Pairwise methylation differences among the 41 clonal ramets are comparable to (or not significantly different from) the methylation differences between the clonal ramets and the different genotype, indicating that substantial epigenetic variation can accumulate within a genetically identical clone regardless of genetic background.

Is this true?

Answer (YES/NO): YES